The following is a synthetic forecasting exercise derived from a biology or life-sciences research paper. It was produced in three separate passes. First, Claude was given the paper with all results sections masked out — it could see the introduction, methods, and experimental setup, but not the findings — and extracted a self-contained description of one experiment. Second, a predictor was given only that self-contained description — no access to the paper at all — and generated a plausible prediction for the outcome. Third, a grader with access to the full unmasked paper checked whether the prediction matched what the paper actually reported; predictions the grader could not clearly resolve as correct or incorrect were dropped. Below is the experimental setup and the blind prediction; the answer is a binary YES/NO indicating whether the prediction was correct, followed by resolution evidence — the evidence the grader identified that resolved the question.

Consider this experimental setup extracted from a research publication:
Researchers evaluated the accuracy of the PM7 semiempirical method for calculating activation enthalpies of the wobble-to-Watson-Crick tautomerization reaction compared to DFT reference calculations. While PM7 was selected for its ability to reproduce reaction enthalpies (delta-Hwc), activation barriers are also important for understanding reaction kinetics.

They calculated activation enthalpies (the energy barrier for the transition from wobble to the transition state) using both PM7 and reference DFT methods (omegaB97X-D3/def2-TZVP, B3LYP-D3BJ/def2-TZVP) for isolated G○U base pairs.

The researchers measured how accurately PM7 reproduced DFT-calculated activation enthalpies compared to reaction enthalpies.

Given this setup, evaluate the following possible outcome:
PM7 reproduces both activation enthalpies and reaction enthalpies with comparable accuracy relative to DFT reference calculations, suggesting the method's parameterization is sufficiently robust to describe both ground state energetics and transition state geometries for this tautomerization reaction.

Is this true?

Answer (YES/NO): NO